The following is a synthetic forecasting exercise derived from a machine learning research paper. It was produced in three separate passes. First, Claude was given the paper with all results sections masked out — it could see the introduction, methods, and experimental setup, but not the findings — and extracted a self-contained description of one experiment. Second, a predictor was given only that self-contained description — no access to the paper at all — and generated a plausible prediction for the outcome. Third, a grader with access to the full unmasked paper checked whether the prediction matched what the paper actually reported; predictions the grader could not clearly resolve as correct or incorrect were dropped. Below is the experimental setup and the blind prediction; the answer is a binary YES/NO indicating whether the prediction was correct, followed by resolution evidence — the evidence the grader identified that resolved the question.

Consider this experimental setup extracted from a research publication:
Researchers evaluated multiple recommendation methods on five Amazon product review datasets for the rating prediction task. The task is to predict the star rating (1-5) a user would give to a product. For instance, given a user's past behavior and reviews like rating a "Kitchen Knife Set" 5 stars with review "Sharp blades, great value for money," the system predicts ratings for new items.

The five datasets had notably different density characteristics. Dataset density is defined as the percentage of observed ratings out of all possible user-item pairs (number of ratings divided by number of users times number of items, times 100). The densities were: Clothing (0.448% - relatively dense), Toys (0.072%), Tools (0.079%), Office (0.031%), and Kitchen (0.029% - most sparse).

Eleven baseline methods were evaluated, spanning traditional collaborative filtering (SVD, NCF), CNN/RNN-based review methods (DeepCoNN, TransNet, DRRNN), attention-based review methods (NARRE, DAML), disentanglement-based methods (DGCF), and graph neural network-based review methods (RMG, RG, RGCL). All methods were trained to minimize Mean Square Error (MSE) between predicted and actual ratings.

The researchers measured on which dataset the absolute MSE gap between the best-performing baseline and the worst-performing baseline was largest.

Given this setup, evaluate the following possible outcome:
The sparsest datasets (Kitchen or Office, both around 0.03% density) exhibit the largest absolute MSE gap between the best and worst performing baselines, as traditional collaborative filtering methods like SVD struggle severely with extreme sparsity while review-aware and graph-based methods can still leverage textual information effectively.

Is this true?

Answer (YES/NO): NO